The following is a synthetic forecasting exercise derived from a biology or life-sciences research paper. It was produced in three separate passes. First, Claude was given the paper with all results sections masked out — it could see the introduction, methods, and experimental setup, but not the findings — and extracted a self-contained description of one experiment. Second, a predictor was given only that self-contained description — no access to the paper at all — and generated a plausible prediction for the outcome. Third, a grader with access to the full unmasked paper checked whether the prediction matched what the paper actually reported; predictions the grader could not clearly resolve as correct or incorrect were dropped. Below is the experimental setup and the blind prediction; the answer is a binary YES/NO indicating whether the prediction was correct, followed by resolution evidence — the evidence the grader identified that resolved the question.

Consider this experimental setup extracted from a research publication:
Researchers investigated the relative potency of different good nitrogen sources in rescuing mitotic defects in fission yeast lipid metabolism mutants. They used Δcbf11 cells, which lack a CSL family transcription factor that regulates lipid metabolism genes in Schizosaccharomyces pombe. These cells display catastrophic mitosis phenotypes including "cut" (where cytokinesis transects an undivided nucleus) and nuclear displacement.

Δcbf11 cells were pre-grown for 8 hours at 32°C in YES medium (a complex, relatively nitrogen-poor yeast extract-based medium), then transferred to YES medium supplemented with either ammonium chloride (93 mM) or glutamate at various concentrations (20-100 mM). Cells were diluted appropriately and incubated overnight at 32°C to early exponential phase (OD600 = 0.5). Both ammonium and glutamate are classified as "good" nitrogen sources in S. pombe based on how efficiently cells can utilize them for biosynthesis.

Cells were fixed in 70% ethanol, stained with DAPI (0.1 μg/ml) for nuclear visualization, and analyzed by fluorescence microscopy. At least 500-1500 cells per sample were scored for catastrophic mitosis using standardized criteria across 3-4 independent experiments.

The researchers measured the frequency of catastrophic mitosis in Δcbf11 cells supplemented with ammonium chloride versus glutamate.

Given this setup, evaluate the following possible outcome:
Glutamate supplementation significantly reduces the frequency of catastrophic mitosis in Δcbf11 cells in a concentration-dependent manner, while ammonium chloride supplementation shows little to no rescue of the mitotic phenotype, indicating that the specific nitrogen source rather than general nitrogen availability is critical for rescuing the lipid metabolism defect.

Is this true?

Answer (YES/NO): NO